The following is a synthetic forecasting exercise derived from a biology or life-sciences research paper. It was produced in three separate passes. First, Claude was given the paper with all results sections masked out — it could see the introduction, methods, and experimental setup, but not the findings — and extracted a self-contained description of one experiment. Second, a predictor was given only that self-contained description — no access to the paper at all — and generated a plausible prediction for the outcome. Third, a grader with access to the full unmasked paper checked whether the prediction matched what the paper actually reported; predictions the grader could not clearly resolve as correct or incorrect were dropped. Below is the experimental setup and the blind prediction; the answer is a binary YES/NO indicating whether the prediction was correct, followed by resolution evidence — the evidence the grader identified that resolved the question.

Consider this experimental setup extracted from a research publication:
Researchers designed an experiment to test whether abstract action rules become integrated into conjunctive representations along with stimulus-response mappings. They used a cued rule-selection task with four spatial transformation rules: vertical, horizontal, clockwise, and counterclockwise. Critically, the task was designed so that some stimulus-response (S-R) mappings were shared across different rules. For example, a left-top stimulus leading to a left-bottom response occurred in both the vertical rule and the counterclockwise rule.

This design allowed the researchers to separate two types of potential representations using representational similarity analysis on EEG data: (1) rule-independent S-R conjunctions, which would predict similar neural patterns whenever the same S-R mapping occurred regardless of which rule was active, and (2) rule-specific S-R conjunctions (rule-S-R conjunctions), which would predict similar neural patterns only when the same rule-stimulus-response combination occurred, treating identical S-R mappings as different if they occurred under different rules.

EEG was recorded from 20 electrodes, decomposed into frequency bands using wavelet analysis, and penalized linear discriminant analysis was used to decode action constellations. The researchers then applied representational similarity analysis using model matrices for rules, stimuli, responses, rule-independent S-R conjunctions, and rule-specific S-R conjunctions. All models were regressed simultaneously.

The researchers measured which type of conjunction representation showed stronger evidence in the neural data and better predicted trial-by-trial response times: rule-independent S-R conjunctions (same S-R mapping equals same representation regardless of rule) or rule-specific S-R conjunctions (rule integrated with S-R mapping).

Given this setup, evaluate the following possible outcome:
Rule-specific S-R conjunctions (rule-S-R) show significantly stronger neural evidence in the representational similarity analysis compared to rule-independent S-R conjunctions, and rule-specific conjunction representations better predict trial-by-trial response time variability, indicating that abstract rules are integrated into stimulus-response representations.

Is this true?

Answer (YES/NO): NO